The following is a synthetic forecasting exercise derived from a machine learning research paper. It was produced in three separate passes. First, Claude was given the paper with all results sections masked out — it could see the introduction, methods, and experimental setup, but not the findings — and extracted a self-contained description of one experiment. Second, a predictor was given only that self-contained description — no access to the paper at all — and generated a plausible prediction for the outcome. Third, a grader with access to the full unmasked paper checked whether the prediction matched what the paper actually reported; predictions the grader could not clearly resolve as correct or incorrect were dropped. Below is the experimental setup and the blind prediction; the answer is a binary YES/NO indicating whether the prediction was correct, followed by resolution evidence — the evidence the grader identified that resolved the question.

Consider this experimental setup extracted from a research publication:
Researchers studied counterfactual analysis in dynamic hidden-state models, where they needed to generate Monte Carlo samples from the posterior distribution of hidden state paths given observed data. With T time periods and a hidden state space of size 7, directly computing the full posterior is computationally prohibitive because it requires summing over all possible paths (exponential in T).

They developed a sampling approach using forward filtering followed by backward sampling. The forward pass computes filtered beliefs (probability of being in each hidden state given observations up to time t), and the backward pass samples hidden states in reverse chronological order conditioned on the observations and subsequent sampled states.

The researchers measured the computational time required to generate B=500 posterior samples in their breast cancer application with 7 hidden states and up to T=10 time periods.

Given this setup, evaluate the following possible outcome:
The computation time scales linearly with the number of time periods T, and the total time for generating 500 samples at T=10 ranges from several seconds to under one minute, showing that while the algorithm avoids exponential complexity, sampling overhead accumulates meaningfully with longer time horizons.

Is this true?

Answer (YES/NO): NO